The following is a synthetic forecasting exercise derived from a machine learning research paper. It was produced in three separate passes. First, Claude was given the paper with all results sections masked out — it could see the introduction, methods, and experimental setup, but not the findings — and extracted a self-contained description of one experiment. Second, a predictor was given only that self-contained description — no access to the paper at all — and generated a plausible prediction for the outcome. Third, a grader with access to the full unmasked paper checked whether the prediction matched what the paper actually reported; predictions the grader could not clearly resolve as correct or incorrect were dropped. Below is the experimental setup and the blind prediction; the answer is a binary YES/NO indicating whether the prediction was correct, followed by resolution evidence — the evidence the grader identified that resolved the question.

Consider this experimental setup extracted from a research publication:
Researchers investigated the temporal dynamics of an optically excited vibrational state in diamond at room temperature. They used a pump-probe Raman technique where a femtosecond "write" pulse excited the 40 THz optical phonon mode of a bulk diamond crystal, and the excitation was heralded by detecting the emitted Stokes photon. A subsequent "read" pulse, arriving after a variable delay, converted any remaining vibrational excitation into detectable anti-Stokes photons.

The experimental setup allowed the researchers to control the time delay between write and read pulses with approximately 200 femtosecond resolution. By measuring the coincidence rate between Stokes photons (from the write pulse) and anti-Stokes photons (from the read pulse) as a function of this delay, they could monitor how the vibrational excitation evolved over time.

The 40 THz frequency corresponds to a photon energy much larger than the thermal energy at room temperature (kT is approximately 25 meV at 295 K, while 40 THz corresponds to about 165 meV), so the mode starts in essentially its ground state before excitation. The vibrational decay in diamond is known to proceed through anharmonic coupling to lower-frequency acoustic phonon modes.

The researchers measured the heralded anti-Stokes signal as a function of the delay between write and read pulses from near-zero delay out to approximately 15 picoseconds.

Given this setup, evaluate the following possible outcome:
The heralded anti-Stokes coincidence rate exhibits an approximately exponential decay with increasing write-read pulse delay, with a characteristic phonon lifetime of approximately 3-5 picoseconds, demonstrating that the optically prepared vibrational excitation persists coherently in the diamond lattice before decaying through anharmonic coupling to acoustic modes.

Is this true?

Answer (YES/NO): YES